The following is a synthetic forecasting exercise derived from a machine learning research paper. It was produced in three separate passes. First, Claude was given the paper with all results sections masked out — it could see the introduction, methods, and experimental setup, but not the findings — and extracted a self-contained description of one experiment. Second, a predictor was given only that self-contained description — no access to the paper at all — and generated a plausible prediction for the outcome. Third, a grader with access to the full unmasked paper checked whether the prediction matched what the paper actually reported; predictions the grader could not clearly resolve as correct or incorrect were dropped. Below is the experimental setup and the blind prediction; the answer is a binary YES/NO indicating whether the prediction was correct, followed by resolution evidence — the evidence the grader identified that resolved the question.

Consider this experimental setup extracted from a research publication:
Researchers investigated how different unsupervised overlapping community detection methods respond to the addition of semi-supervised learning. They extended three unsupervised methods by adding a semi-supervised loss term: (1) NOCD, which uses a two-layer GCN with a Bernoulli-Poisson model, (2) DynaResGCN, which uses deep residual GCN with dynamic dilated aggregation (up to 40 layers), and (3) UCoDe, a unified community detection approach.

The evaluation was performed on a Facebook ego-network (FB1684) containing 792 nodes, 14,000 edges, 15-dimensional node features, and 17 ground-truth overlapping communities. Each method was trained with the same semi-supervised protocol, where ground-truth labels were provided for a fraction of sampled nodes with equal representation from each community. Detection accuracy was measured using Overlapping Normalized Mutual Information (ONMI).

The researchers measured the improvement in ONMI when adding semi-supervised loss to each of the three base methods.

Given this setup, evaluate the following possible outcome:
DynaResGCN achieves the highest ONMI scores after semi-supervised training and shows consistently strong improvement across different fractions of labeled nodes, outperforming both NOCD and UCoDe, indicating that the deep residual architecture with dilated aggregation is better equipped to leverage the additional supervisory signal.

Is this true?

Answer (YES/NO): NO